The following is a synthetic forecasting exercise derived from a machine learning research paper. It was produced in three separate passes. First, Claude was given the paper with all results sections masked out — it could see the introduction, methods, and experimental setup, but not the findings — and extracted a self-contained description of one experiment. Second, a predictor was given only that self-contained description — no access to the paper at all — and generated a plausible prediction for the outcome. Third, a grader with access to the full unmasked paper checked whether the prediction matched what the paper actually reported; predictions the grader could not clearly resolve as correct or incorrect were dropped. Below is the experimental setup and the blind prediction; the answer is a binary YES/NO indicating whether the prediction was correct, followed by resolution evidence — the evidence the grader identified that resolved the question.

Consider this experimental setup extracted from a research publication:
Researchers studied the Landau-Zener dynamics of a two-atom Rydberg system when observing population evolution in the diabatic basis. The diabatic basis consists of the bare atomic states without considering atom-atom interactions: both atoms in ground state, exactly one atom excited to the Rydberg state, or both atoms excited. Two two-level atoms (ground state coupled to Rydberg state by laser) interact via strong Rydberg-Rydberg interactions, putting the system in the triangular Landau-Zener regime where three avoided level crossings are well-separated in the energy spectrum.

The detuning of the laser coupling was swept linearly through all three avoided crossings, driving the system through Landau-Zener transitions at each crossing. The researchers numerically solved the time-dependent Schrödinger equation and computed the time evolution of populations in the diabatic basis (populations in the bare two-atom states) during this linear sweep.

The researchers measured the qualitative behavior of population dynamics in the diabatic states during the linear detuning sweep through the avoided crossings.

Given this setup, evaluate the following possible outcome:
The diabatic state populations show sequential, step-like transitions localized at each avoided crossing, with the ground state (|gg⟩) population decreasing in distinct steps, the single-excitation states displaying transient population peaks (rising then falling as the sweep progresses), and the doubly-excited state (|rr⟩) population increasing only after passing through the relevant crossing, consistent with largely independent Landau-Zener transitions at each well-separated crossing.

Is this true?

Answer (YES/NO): NO